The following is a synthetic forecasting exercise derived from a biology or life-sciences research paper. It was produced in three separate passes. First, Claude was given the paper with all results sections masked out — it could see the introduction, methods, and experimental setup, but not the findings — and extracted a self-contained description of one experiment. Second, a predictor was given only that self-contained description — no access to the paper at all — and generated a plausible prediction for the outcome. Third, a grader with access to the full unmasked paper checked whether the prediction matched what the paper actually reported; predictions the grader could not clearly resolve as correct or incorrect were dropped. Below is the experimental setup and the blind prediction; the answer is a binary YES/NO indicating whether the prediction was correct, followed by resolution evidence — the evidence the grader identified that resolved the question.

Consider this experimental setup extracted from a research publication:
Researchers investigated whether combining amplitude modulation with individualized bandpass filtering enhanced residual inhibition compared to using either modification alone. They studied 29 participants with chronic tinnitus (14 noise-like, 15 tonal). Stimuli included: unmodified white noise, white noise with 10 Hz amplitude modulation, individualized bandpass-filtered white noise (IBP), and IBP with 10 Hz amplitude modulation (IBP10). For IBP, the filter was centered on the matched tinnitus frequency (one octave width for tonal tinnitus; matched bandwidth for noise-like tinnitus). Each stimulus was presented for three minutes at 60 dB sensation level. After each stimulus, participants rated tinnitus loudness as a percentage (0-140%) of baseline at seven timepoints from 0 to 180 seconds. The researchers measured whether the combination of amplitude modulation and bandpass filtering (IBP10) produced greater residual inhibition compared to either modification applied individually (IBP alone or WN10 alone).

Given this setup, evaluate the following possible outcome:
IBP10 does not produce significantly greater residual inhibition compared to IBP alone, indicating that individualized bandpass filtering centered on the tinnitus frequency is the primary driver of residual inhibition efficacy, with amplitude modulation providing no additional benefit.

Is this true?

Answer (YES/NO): NO